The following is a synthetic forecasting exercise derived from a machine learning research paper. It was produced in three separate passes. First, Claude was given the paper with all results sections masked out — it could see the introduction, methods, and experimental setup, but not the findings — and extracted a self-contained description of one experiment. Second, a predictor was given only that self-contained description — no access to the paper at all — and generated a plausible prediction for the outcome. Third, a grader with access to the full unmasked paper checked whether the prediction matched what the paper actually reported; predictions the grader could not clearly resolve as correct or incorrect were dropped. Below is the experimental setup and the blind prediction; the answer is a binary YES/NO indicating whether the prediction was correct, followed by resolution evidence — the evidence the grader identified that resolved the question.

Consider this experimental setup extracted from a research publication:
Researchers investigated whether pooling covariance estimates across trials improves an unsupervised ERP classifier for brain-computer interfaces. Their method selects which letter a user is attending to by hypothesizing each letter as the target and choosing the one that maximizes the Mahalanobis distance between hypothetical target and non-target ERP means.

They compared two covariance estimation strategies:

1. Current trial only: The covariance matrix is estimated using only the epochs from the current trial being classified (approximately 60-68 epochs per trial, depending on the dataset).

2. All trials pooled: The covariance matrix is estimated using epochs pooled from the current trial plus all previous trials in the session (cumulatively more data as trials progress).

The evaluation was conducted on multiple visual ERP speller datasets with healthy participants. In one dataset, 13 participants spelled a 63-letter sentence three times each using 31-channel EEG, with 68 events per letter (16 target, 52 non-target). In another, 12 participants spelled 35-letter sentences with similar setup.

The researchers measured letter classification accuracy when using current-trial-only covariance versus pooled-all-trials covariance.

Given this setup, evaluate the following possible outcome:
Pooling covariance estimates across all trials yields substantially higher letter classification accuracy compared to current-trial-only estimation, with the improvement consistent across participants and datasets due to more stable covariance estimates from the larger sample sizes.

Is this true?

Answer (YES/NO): NO